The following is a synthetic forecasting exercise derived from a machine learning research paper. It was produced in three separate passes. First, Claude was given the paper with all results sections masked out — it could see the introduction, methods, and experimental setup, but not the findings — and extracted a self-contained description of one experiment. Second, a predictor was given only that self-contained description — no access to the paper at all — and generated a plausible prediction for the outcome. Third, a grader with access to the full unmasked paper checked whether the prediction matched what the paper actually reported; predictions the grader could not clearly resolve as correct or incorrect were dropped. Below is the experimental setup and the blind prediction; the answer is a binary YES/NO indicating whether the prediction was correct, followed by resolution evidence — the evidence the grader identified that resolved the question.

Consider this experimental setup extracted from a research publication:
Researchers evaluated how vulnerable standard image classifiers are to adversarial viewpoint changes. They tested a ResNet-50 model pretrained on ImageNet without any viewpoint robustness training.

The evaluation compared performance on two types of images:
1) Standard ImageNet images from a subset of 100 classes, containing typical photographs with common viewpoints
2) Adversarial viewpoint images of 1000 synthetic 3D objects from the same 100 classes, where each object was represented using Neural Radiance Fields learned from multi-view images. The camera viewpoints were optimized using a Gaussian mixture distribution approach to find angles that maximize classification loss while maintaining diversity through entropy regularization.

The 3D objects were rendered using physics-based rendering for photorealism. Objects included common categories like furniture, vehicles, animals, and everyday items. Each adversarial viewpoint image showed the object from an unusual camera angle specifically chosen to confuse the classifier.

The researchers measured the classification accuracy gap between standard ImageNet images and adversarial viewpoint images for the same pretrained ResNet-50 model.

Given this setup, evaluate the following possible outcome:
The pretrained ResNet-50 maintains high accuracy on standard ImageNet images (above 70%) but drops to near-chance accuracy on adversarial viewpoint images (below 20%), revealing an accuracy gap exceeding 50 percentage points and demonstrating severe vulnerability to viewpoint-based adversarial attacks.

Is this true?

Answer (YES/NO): YES